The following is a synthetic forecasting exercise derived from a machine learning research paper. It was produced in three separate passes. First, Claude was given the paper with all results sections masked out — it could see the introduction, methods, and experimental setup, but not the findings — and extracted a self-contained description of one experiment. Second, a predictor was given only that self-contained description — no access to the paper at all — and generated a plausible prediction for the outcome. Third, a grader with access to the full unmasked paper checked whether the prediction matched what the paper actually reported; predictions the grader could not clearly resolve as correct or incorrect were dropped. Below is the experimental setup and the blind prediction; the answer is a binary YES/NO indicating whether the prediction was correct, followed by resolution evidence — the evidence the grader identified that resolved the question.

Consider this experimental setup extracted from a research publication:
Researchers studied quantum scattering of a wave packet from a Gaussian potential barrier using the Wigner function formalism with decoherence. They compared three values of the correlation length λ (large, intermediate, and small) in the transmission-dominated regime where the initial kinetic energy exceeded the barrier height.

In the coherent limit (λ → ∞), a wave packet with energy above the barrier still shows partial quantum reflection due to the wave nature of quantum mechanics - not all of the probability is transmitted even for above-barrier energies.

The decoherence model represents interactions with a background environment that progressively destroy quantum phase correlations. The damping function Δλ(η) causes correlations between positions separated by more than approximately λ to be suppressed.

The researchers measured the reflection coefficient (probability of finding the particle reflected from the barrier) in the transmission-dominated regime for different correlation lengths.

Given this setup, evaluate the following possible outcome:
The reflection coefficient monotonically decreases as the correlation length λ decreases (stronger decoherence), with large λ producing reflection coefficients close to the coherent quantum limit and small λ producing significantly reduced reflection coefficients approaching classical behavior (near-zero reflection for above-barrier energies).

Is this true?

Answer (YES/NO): NO